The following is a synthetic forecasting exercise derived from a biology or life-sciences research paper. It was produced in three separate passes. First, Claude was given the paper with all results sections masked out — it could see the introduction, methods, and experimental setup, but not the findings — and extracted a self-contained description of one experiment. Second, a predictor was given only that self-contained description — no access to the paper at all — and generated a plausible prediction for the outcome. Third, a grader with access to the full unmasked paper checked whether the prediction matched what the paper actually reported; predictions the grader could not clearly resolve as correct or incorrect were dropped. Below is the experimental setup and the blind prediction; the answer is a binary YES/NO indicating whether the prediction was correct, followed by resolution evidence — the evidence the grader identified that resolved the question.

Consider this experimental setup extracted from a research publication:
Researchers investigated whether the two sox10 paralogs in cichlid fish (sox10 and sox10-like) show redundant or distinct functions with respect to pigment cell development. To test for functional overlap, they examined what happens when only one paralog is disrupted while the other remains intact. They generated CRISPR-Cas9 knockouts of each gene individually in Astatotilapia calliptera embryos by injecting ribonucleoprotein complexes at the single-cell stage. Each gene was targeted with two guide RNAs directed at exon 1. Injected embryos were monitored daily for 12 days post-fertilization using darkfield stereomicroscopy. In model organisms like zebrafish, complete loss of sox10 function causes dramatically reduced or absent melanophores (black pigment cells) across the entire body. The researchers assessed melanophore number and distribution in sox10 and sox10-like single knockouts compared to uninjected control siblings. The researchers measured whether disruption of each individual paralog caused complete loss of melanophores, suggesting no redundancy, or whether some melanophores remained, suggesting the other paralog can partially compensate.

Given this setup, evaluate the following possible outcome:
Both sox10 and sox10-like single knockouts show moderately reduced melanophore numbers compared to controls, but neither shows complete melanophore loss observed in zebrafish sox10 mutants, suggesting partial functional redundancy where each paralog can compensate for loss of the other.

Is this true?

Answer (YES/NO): NO